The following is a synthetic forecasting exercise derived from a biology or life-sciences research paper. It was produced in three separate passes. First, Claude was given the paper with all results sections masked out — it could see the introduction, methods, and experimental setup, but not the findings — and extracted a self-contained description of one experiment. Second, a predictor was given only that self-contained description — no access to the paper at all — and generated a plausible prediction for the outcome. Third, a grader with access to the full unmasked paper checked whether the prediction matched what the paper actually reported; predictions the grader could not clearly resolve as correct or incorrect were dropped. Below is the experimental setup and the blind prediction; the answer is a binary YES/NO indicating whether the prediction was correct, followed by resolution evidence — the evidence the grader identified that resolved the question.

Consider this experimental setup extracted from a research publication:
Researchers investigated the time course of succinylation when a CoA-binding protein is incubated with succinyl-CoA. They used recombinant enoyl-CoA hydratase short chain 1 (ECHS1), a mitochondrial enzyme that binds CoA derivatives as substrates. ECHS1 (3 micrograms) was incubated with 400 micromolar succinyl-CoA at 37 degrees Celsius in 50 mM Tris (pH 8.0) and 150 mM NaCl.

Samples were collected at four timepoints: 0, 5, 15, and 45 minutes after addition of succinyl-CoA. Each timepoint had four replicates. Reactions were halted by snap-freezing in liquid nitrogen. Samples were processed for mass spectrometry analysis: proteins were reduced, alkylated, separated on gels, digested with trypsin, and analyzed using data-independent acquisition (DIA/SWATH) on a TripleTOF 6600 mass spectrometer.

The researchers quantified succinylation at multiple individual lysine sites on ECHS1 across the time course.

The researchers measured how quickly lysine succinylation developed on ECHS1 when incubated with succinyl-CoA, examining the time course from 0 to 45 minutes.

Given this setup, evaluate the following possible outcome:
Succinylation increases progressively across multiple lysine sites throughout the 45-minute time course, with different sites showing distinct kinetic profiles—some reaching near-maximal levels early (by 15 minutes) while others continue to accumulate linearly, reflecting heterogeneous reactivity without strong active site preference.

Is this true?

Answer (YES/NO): NO